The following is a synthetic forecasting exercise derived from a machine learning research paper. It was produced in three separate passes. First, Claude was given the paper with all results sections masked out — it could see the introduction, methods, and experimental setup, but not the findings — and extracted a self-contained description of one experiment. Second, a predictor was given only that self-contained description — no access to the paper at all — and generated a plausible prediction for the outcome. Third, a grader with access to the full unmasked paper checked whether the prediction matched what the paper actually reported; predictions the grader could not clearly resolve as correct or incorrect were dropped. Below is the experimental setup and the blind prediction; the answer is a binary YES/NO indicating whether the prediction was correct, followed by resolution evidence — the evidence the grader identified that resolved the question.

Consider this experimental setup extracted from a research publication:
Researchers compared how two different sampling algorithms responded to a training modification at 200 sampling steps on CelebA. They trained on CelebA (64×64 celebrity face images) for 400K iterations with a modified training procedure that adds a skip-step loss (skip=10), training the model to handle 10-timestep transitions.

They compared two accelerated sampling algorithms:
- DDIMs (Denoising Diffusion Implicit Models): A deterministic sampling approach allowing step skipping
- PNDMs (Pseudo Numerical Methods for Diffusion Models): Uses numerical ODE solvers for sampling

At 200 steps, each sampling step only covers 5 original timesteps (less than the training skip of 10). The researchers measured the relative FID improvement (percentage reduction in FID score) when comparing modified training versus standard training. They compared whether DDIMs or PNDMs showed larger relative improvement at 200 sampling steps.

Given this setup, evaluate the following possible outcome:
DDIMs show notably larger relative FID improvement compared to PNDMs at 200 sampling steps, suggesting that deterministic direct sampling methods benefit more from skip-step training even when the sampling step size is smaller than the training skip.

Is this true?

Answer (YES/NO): NO